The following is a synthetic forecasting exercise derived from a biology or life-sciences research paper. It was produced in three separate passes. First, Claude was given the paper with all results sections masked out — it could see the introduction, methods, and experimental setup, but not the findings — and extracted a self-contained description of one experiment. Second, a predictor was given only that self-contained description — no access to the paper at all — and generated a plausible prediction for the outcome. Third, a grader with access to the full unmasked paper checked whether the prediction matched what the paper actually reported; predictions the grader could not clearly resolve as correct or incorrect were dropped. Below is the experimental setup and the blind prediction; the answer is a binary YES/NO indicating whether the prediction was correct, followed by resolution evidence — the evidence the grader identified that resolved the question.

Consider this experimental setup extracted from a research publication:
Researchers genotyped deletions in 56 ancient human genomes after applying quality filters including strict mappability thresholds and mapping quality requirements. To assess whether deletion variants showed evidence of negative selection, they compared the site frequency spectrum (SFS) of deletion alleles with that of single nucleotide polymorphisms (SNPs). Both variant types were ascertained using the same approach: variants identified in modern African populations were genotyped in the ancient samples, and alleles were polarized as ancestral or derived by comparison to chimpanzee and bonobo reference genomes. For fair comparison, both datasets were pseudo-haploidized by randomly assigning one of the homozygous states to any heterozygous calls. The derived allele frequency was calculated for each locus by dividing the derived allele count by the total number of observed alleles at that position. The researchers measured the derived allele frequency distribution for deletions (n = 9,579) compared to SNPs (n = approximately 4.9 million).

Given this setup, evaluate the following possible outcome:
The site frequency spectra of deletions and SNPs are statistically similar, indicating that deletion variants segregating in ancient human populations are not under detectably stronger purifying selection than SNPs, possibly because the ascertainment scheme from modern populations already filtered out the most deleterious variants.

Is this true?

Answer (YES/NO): NO